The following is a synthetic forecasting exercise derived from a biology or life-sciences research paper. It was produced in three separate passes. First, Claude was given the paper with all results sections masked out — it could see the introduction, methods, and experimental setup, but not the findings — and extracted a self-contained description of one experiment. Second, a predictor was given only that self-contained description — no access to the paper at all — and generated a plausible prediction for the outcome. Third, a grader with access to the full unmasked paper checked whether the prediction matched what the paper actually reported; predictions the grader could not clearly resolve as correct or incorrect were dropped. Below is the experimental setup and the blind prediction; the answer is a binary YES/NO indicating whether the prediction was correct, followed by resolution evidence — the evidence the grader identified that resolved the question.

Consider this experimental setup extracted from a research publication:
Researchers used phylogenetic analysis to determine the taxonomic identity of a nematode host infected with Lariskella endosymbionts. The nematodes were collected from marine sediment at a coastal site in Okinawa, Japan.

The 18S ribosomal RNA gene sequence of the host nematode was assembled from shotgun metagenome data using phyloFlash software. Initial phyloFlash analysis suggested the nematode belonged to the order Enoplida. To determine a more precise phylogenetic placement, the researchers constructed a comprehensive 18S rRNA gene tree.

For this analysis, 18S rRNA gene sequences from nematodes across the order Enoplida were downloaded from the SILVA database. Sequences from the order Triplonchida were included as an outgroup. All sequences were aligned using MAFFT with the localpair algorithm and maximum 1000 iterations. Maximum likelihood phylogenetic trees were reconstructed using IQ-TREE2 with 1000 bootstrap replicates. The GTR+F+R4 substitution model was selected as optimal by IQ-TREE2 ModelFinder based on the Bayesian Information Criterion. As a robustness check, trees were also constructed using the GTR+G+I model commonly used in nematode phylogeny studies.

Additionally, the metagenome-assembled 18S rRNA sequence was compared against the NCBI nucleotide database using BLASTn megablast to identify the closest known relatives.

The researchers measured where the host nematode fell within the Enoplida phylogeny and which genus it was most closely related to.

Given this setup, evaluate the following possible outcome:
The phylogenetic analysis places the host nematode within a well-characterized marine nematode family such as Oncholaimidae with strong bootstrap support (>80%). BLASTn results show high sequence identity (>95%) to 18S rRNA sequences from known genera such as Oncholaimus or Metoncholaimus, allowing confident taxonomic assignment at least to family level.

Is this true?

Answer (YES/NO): NO